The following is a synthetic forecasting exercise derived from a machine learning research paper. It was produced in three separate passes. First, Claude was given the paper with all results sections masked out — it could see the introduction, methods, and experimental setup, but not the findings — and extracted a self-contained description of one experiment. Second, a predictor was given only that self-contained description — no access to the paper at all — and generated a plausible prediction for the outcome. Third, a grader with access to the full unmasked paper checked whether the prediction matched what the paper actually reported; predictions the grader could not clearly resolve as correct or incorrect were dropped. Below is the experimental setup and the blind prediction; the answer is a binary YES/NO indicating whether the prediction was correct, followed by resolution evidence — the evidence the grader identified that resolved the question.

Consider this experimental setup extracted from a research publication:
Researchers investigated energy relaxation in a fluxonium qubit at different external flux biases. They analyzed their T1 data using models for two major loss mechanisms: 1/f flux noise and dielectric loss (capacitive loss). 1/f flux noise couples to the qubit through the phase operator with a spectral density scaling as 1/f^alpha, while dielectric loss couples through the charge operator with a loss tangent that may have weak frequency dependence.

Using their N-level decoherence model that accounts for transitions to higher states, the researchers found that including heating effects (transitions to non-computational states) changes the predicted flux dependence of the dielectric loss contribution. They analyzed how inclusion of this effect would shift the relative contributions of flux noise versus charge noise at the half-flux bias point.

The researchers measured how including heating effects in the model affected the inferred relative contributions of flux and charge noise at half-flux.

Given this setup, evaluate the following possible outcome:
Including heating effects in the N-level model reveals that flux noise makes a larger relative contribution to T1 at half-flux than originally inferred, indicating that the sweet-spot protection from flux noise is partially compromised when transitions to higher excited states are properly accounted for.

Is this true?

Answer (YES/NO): NO